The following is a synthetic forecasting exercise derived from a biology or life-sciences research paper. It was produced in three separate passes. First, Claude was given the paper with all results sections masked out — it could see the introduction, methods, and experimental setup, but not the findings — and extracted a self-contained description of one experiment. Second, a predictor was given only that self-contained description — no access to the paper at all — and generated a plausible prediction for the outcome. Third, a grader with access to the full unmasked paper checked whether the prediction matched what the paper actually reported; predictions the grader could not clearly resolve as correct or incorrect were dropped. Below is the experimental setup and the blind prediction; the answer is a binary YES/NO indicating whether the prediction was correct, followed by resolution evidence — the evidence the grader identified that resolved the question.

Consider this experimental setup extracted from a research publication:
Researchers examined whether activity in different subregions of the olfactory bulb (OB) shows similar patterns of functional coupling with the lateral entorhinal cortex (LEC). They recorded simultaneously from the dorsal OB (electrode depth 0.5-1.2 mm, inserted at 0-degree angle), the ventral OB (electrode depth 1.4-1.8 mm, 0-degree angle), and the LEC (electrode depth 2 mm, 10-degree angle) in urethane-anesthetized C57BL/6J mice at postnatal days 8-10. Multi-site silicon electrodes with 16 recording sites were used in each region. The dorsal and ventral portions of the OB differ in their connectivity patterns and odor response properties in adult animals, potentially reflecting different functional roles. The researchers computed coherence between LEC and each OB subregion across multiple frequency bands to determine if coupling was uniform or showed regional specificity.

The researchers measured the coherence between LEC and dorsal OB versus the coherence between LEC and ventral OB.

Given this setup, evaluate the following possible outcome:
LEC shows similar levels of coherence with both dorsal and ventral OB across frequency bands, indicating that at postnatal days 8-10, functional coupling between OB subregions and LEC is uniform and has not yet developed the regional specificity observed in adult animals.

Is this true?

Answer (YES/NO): YES